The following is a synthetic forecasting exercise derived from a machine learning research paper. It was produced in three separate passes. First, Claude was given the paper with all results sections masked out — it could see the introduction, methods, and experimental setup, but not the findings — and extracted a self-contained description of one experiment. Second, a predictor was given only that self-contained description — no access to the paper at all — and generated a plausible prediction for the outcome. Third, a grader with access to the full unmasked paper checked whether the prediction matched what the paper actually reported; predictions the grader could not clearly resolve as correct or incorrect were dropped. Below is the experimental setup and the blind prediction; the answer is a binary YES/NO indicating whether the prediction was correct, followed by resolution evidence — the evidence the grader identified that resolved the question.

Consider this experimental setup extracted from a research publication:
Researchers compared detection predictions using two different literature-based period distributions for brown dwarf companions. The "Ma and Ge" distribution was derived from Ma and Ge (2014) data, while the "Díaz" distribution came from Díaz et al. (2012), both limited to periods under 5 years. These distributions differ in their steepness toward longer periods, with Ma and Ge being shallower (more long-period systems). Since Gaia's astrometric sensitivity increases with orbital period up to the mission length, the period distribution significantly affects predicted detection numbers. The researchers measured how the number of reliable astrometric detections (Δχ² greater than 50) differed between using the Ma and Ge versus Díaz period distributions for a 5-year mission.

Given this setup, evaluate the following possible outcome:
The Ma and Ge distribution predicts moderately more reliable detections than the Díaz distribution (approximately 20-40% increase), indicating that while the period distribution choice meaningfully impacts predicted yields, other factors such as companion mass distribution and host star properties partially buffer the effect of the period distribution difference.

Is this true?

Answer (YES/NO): NO